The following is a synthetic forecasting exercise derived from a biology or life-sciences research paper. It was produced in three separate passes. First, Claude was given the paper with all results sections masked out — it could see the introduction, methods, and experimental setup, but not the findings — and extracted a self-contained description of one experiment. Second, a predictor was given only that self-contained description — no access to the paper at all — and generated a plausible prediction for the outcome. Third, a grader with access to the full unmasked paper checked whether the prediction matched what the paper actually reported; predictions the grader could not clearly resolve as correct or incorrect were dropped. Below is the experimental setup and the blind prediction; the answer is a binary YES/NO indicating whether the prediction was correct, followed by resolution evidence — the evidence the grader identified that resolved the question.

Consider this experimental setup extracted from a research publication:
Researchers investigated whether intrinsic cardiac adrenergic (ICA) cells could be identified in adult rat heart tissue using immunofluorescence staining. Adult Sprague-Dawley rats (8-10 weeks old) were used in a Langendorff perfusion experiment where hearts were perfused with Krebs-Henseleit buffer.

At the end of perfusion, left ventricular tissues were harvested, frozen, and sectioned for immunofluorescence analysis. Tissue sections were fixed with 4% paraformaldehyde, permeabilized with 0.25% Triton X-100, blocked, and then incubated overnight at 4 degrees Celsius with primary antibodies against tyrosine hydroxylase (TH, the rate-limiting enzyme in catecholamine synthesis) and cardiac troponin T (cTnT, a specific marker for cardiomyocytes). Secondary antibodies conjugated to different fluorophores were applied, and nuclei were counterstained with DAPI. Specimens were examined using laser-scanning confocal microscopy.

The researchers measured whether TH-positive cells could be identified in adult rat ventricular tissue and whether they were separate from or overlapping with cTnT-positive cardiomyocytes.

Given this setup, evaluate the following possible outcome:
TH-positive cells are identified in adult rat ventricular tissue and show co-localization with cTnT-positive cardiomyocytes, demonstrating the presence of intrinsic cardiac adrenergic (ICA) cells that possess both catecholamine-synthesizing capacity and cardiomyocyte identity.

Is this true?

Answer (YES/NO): NO